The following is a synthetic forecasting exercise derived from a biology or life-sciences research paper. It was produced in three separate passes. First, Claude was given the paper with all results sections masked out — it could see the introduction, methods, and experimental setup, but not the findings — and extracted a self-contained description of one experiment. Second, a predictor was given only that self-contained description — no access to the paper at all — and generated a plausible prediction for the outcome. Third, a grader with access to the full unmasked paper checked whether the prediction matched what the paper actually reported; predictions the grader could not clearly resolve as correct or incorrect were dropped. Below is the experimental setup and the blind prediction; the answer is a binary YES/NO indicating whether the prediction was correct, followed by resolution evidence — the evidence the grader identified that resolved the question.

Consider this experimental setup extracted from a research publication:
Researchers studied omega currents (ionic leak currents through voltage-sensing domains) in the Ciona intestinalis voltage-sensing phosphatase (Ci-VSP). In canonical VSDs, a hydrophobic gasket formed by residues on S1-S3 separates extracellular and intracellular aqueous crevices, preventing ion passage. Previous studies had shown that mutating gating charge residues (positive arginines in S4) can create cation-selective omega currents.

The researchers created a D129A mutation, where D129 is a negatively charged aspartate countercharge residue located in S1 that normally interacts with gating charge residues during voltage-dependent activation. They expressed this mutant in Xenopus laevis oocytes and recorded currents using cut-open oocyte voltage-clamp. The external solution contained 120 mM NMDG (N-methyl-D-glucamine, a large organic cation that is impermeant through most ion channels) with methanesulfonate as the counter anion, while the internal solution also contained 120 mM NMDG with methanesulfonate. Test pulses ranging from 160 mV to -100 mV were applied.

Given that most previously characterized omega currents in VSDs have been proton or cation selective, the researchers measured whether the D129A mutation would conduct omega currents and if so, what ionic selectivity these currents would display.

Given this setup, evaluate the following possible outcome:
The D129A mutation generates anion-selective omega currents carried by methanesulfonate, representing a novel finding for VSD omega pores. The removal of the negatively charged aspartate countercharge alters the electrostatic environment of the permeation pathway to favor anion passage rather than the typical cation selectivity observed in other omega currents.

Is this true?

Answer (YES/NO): YES